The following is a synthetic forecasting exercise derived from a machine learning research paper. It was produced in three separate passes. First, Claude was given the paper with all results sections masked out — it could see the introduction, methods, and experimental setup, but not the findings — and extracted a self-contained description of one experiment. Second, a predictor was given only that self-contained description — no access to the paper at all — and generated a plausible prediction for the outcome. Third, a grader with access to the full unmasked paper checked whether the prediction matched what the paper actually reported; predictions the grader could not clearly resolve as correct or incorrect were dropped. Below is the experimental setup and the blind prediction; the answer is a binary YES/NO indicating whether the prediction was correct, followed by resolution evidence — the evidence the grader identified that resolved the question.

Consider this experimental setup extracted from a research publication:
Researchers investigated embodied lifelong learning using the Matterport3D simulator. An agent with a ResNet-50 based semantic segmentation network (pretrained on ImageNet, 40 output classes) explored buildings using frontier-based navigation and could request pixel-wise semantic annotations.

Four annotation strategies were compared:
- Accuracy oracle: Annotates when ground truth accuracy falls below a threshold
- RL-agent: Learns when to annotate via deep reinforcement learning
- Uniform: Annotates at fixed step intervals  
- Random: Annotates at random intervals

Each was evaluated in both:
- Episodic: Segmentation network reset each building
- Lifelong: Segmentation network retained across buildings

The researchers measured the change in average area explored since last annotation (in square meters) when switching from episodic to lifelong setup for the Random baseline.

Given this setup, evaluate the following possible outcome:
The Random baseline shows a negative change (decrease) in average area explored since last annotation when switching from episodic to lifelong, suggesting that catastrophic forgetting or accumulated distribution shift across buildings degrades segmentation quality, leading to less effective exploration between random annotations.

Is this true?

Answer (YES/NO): YES